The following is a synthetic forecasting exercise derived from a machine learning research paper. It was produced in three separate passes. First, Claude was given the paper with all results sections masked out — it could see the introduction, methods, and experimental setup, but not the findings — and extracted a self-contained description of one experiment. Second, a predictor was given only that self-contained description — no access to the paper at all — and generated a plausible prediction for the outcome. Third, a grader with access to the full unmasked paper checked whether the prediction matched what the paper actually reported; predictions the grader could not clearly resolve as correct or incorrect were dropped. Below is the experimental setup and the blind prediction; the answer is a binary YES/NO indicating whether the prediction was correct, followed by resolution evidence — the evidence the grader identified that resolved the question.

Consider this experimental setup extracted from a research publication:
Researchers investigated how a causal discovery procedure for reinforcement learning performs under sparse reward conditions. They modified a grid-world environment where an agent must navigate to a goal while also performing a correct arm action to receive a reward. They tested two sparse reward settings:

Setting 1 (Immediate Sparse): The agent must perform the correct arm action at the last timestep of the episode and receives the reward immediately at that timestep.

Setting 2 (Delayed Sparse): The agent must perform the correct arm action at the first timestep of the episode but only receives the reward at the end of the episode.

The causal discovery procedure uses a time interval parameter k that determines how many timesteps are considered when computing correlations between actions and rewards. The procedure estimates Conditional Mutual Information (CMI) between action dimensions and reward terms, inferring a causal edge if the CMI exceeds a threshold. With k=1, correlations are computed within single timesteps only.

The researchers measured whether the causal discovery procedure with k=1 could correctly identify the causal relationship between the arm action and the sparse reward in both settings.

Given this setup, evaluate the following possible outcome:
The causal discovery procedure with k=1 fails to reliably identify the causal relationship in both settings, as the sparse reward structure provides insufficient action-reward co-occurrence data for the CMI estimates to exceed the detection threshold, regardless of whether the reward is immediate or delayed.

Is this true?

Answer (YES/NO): NO